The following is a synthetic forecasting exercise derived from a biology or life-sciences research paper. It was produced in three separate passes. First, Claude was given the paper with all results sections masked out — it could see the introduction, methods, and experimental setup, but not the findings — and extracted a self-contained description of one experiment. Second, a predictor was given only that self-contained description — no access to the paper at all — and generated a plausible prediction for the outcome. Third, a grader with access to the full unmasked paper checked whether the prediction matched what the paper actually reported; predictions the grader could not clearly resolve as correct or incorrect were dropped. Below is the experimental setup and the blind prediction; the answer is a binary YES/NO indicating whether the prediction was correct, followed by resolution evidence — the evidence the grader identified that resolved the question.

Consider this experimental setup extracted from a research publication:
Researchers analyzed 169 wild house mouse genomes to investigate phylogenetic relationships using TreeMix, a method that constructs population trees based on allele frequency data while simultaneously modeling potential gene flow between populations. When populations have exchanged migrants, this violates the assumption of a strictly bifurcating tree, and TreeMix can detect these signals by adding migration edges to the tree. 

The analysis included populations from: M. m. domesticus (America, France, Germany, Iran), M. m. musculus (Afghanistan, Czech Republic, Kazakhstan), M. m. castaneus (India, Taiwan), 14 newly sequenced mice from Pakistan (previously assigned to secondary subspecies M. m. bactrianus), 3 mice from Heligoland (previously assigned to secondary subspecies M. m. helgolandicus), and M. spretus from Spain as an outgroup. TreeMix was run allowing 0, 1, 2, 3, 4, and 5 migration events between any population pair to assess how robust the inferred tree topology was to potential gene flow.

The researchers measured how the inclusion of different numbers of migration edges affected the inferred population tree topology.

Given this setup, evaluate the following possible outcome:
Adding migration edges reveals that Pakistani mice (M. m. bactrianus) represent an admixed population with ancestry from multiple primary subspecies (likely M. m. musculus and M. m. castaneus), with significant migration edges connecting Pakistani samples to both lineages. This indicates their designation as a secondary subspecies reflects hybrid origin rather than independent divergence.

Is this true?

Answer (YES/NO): NO